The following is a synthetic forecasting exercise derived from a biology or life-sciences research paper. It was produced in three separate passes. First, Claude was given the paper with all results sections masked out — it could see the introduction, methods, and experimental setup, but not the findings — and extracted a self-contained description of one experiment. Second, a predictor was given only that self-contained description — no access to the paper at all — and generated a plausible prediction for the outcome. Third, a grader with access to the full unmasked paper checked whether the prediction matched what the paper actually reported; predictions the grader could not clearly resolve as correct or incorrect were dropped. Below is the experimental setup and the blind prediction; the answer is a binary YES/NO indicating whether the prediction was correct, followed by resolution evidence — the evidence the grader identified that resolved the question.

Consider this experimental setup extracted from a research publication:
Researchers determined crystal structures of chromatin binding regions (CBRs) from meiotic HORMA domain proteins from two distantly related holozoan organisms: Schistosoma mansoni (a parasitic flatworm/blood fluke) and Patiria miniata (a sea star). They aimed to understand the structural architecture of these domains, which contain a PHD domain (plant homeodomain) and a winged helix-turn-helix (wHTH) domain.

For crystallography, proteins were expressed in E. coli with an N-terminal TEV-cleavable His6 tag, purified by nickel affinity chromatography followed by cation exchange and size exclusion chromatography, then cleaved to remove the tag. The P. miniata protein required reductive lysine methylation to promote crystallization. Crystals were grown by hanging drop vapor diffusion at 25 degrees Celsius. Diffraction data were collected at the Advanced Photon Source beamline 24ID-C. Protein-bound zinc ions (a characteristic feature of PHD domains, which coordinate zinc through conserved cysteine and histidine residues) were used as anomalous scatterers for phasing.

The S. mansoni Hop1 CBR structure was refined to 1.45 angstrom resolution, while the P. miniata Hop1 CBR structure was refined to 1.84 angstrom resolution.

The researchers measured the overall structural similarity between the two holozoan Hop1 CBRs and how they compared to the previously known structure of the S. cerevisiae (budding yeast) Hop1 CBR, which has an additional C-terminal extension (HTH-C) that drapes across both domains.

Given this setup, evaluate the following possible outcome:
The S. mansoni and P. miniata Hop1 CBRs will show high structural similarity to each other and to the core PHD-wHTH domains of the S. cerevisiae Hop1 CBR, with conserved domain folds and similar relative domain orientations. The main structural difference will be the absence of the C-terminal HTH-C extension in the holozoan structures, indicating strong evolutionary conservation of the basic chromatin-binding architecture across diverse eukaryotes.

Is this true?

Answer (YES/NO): YES